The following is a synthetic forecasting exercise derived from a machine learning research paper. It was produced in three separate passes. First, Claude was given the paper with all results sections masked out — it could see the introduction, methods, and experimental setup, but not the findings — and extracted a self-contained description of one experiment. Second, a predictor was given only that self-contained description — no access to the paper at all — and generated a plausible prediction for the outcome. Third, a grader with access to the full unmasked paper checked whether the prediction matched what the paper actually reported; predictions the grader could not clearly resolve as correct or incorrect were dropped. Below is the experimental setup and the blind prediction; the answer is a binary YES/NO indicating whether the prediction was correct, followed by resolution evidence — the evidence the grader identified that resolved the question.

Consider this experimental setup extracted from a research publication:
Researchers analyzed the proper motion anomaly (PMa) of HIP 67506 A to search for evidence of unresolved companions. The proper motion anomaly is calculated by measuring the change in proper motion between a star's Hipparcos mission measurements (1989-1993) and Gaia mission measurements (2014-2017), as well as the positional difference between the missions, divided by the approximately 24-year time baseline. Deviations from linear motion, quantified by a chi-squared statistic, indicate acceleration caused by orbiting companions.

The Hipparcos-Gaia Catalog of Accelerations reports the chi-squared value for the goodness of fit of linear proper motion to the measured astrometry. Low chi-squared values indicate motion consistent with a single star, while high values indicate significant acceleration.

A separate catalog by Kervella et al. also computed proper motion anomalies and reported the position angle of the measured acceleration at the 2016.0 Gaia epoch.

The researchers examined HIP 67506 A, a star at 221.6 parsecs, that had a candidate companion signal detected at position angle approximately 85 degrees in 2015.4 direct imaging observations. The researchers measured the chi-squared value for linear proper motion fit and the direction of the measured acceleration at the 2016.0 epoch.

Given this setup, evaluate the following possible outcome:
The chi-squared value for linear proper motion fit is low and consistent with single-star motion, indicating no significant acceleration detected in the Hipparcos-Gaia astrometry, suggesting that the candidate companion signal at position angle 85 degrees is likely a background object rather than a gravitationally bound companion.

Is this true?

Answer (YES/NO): NO